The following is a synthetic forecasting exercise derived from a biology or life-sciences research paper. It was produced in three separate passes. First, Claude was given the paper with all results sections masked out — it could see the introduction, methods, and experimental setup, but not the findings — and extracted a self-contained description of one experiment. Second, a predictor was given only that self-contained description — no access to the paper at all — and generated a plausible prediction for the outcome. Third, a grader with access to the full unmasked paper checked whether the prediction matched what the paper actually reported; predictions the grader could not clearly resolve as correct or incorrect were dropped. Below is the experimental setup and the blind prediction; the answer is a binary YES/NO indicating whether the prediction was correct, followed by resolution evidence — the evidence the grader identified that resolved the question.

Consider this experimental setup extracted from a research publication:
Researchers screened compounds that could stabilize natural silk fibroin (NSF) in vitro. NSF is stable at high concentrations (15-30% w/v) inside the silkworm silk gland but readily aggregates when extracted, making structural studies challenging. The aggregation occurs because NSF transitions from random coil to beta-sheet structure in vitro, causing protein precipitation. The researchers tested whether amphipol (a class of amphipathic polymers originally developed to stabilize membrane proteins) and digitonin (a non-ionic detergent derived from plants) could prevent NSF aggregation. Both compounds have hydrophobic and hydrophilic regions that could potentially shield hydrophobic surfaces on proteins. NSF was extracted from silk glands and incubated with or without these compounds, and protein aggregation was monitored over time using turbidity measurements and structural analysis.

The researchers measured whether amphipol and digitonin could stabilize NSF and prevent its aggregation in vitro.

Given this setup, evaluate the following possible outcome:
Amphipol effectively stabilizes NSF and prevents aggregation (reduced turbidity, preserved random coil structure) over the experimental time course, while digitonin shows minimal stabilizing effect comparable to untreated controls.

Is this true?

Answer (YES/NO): NO